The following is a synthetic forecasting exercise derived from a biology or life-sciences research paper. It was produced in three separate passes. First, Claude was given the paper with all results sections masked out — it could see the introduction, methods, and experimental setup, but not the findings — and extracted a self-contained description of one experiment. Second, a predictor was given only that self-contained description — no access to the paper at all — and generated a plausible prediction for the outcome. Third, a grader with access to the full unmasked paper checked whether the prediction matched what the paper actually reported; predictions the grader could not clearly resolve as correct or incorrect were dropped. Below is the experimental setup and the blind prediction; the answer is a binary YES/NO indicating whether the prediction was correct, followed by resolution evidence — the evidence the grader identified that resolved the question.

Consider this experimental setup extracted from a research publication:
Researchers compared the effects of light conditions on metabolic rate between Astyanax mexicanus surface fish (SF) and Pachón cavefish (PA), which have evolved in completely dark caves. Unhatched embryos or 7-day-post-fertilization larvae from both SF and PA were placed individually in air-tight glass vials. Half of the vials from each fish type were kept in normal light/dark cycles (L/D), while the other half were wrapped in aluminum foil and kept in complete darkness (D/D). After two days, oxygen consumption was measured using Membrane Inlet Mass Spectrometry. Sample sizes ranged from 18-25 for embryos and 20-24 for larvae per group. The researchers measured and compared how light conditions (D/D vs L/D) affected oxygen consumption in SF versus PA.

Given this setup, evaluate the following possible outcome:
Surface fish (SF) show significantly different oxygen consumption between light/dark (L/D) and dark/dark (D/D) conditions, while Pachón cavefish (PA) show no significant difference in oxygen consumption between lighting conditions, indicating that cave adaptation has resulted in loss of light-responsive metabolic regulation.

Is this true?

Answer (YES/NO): NO